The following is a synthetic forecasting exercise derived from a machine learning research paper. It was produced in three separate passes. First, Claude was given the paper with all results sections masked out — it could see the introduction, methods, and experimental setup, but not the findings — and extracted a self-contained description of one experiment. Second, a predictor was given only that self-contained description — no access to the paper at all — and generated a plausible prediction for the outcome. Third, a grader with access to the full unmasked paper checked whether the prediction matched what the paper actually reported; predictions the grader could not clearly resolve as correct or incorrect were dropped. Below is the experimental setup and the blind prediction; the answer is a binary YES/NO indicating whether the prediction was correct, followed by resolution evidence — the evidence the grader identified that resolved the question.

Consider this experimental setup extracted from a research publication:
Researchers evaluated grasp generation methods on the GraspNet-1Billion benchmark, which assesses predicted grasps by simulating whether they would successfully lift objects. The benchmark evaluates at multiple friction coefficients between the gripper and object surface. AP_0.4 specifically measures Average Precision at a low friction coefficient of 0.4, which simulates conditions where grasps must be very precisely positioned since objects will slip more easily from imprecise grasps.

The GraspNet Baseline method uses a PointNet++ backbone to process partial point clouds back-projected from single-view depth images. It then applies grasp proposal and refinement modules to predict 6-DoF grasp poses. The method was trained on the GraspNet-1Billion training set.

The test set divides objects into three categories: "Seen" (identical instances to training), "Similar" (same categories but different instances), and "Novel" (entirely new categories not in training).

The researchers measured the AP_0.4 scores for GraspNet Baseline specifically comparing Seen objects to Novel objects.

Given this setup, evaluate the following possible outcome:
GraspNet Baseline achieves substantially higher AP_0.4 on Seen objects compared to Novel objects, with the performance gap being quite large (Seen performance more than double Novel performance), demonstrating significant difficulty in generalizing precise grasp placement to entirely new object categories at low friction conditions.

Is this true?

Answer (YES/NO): YES